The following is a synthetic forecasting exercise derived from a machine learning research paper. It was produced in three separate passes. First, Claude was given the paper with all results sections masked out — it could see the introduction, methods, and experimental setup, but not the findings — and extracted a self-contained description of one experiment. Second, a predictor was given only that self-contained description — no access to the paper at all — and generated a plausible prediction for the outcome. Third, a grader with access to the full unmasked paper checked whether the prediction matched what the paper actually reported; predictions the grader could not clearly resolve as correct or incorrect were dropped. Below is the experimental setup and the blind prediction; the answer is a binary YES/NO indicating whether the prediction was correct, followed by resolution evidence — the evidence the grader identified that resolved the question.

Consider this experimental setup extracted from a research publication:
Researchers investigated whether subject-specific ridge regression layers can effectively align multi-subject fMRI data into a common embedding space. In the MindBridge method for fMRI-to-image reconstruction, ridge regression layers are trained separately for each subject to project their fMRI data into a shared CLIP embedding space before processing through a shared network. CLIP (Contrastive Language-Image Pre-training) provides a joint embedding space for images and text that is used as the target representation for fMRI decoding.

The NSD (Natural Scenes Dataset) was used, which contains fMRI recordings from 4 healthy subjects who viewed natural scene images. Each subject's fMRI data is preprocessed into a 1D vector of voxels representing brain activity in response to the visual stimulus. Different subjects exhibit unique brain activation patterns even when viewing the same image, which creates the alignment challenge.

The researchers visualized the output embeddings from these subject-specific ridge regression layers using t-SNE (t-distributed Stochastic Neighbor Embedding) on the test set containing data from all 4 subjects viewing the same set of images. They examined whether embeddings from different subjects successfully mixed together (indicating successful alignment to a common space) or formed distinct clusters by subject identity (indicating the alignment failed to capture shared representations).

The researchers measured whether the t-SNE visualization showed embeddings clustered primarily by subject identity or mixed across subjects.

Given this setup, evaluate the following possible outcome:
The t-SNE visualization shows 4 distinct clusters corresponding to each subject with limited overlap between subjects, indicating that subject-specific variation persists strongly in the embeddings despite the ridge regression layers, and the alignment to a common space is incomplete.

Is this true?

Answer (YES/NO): YES